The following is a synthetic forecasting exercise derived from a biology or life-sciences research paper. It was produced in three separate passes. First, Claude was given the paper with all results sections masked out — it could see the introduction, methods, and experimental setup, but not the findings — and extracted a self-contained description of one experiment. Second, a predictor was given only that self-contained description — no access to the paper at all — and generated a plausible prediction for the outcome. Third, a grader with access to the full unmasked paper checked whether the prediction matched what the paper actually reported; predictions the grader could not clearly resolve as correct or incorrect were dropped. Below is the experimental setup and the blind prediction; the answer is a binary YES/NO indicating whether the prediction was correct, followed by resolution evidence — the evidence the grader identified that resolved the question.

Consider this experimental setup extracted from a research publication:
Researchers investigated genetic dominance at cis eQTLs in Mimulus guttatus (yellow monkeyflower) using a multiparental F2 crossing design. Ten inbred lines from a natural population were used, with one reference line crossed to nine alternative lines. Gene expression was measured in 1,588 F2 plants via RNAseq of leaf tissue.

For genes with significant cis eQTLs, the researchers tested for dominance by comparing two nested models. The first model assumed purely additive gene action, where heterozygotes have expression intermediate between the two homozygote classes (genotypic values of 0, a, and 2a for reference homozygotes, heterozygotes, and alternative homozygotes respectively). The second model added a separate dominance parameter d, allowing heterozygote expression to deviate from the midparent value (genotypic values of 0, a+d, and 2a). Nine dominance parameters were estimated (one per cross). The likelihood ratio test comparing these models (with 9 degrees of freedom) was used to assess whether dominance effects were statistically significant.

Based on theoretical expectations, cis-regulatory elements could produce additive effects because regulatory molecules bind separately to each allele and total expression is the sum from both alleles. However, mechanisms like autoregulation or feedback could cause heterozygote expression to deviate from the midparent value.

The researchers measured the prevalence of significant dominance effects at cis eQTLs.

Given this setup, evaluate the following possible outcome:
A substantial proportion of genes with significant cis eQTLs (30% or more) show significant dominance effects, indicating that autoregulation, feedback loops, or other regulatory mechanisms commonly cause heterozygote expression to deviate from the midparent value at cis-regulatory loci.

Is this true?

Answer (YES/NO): NO